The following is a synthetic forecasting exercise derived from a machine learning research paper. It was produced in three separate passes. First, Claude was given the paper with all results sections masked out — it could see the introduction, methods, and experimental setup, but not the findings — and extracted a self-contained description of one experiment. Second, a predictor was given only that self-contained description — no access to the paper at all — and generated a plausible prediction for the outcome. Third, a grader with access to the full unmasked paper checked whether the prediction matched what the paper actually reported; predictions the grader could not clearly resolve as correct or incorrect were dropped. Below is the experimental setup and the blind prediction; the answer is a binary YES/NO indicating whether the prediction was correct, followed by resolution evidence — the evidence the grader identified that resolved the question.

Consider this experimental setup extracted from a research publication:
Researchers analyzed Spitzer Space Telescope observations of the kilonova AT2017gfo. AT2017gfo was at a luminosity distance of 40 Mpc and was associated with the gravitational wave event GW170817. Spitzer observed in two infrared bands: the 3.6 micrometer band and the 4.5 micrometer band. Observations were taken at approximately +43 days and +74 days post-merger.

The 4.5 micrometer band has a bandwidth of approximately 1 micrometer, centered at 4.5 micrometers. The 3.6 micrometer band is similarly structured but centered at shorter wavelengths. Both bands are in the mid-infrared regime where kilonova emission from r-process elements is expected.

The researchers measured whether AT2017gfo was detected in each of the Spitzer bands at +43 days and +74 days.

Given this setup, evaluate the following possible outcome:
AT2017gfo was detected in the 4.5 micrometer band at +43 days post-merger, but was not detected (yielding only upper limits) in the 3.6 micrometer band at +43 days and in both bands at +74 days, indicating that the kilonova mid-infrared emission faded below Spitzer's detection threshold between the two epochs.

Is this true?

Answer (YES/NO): NO